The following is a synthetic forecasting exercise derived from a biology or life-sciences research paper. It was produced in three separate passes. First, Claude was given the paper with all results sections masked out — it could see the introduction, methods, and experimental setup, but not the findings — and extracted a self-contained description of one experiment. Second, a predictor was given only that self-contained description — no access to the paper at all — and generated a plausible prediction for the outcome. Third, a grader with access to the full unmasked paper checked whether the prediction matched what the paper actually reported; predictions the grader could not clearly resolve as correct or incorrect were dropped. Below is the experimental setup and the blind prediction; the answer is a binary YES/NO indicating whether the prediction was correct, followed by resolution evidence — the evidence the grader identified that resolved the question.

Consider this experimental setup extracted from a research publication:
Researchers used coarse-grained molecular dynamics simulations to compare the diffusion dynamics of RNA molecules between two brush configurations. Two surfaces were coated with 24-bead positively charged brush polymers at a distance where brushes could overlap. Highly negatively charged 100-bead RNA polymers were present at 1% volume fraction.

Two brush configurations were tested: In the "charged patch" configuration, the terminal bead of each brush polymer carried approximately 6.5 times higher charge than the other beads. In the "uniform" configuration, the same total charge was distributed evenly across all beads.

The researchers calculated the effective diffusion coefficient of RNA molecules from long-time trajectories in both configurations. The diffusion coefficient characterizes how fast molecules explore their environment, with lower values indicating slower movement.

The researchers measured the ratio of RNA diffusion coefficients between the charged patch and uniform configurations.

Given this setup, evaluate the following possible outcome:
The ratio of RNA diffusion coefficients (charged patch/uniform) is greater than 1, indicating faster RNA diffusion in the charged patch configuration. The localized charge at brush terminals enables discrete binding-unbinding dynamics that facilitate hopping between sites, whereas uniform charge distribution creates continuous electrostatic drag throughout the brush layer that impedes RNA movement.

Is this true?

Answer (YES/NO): NO